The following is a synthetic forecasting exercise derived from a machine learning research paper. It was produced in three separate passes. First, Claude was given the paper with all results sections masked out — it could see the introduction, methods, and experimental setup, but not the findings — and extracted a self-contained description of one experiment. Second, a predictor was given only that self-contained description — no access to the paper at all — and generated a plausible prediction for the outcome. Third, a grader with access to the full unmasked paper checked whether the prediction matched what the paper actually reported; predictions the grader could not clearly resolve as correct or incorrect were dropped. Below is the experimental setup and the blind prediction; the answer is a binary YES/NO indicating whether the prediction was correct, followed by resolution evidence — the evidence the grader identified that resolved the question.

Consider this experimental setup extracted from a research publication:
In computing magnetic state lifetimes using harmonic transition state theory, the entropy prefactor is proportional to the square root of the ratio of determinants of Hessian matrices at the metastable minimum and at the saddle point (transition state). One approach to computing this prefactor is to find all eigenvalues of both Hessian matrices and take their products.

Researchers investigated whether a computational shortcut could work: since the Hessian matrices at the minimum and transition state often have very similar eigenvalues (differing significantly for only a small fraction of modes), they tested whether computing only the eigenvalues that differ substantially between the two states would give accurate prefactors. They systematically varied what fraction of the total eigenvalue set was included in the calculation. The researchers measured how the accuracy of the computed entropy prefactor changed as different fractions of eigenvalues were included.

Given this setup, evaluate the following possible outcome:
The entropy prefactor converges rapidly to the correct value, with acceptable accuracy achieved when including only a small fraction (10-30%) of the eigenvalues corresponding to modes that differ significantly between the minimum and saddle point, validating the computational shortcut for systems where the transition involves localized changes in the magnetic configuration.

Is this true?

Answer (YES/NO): NO